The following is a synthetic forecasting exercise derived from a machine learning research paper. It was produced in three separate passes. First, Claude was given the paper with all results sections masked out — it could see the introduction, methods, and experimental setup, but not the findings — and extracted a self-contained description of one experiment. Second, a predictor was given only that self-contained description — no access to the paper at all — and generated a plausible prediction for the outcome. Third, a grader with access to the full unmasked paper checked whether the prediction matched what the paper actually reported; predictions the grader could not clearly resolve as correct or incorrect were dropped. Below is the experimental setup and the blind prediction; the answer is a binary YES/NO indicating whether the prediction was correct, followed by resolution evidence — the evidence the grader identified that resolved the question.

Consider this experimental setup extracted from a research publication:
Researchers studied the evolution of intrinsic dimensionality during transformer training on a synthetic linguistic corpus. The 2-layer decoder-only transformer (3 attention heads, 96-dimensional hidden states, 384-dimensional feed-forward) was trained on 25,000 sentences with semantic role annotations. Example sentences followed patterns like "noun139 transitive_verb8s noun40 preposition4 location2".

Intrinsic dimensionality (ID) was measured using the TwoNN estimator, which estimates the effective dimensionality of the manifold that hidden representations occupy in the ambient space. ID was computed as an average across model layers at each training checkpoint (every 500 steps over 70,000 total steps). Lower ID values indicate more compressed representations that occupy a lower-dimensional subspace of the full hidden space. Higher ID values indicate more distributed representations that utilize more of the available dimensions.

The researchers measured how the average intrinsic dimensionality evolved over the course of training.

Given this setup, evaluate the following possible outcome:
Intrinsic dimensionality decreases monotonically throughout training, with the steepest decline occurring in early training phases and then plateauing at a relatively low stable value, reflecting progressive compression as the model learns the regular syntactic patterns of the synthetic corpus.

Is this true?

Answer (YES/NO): NO